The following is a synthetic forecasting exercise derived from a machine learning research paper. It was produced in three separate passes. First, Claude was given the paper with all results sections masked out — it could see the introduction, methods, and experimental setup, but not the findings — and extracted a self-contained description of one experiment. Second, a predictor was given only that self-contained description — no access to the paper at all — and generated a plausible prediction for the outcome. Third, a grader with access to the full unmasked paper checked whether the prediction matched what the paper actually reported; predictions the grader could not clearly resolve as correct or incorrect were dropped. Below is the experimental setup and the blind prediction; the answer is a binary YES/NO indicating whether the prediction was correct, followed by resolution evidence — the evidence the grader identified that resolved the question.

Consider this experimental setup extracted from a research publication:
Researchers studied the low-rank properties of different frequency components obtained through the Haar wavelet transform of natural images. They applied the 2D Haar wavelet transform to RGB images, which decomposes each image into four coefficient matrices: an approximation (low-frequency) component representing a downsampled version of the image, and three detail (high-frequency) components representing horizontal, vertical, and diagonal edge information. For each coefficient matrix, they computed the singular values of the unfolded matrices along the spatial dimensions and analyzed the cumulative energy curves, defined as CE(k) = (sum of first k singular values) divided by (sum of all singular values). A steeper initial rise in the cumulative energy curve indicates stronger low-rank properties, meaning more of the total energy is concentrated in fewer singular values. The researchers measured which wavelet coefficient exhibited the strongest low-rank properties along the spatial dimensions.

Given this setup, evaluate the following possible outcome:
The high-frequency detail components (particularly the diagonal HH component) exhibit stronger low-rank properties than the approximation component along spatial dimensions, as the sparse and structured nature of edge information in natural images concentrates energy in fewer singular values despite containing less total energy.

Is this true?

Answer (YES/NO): NO